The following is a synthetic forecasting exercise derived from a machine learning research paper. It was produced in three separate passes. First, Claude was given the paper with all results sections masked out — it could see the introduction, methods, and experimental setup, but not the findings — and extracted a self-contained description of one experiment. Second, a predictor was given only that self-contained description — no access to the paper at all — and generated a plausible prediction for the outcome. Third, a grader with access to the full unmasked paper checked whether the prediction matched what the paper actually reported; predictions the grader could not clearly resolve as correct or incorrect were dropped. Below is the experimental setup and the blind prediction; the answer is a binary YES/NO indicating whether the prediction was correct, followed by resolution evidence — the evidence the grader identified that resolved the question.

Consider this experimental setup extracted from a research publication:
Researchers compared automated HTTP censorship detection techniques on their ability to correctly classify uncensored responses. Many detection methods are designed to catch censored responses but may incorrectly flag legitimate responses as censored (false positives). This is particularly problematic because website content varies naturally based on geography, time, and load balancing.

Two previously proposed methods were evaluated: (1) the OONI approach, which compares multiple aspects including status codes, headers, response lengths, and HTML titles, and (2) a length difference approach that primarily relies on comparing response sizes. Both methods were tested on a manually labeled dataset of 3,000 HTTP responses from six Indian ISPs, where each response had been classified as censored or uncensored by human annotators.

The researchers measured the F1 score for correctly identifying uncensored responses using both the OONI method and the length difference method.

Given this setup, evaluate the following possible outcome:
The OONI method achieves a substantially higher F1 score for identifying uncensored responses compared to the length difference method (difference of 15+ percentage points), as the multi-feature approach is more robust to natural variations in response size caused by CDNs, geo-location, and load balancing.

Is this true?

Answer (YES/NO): NO